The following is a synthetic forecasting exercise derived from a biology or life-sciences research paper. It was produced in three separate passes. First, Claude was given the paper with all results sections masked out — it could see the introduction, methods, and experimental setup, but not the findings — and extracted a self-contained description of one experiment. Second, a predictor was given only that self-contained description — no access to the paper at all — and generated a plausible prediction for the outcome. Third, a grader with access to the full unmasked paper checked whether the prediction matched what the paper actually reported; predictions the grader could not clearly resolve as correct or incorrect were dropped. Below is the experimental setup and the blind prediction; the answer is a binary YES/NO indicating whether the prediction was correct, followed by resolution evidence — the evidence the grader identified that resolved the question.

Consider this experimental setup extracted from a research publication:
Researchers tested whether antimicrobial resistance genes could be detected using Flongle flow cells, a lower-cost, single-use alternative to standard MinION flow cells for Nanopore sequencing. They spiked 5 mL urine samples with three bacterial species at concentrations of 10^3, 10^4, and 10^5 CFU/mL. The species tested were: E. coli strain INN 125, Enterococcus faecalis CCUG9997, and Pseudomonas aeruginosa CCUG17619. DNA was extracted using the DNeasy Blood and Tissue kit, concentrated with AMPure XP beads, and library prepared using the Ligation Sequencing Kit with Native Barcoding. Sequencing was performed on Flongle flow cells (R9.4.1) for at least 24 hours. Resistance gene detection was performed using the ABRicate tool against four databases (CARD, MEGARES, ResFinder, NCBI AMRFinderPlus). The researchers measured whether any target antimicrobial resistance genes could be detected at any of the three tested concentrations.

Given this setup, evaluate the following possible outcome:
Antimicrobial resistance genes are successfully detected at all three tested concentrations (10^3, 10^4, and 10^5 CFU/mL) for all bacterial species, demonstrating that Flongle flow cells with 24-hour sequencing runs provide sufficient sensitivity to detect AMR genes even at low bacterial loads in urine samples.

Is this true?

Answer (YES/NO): NO